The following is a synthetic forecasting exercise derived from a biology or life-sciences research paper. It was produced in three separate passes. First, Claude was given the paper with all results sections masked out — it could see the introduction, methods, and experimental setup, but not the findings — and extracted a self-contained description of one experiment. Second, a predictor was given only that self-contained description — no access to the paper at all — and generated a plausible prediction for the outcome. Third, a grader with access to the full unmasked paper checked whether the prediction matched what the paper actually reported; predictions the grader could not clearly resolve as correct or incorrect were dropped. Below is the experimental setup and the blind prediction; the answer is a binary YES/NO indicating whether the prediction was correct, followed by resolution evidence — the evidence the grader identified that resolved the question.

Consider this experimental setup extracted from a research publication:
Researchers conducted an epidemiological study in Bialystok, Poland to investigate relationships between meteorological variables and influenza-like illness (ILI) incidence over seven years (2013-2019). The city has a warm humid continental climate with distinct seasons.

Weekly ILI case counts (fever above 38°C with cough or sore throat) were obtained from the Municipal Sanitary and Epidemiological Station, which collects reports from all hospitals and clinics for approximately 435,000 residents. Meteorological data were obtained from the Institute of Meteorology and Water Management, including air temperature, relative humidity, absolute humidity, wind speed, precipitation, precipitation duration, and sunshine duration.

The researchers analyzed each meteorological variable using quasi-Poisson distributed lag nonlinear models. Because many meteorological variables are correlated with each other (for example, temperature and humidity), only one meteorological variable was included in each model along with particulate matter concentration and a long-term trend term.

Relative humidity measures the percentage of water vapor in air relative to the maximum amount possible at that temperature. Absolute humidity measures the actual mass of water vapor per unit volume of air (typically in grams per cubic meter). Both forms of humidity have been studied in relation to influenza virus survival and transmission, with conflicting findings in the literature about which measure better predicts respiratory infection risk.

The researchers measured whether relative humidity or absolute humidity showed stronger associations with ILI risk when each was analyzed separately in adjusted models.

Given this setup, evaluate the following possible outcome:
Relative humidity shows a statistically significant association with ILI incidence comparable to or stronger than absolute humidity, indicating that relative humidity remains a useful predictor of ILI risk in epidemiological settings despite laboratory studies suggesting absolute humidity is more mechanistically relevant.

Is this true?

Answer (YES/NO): NO